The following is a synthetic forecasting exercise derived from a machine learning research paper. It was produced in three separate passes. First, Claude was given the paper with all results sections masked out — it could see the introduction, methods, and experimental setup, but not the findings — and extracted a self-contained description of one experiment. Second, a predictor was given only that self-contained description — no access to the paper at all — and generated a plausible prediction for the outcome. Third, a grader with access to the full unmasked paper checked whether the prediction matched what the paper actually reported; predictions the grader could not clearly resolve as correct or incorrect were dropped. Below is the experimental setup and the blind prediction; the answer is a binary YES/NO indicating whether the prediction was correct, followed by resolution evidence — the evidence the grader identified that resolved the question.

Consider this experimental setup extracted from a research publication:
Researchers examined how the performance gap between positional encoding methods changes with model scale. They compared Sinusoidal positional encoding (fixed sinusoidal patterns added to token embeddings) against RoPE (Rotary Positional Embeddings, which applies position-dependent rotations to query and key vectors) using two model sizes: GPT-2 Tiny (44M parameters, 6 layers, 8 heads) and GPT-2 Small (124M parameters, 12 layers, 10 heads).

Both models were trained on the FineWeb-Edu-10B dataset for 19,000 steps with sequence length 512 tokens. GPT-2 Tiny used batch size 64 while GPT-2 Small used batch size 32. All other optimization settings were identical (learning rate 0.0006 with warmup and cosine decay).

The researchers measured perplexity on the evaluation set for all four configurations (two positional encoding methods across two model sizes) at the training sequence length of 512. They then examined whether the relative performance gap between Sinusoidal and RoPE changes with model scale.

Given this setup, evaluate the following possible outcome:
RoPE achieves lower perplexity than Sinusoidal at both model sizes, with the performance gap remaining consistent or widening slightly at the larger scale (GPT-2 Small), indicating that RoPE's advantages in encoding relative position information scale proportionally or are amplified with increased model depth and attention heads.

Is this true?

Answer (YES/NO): NO